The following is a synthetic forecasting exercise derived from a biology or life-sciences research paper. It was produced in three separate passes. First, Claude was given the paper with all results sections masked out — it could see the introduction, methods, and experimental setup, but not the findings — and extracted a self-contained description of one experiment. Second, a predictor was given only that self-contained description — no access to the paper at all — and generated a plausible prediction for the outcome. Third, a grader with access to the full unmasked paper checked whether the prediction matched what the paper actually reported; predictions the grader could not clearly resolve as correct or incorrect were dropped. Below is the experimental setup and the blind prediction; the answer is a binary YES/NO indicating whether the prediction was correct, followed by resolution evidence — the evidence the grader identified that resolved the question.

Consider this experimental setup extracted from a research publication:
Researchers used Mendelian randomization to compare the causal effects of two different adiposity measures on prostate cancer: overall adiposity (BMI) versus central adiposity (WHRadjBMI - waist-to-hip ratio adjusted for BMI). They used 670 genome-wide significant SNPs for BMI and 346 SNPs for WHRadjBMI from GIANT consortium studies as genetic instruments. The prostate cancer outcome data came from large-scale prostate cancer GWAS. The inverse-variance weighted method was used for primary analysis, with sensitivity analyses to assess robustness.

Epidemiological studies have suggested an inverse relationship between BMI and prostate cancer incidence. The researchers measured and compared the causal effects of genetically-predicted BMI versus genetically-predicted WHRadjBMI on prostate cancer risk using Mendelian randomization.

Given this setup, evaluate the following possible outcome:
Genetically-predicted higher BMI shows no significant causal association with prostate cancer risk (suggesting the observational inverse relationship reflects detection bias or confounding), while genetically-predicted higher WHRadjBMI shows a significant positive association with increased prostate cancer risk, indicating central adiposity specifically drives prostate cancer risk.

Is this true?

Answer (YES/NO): NO